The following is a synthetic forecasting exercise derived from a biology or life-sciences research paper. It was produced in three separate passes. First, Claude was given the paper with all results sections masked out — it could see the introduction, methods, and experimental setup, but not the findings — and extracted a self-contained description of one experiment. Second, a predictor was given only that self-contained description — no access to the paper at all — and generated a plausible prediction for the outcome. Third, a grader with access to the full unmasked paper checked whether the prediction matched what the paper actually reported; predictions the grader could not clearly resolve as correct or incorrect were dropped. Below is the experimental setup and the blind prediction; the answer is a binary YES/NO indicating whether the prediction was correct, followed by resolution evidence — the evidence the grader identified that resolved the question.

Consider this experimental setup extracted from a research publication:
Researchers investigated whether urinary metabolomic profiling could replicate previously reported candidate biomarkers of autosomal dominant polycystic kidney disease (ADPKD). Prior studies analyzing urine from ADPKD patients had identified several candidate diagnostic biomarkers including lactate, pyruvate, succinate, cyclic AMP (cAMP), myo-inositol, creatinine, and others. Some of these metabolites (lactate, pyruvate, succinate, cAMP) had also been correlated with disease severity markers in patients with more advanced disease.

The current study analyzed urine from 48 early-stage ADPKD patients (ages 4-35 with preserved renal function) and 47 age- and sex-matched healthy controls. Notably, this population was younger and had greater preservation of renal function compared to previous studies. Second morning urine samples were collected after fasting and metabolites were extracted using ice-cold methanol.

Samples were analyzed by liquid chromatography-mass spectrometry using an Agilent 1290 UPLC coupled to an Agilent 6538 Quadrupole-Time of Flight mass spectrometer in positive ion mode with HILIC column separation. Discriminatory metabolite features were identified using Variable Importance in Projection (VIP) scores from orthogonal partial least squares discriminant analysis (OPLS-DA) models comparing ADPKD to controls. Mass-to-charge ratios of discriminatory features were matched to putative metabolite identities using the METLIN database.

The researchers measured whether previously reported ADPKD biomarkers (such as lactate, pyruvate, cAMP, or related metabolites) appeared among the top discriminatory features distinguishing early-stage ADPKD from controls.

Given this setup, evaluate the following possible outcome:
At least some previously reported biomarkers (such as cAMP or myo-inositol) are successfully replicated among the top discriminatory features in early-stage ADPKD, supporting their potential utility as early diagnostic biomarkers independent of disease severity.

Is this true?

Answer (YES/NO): YES